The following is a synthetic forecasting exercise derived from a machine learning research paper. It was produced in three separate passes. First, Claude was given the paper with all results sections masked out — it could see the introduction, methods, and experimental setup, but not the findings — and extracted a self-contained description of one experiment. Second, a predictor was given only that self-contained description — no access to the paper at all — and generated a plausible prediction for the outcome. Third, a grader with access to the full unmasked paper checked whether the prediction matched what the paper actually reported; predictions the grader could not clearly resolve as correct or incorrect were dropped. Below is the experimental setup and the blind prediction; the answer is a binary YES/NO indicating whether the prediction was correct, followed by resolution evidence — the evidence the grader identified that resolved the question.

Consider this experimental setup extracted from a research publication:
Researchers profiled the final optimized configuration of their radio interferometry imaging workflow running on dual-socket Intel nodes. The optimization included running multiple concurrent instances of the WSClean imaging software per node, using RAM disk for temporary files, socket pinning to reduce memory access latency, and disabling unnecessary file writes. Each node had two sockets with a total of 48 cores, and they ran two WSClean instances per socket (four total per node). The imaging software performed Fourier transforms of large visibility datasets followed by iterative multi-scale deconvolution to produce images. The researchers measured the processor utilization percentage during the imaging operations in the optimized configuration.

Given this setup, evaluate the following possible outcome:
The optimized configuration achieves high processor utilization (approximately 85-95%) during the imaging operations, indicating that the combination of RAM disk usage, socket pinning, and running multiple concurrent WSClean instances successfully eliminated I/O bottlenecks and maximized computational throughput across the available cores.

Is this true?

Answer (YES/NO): NO